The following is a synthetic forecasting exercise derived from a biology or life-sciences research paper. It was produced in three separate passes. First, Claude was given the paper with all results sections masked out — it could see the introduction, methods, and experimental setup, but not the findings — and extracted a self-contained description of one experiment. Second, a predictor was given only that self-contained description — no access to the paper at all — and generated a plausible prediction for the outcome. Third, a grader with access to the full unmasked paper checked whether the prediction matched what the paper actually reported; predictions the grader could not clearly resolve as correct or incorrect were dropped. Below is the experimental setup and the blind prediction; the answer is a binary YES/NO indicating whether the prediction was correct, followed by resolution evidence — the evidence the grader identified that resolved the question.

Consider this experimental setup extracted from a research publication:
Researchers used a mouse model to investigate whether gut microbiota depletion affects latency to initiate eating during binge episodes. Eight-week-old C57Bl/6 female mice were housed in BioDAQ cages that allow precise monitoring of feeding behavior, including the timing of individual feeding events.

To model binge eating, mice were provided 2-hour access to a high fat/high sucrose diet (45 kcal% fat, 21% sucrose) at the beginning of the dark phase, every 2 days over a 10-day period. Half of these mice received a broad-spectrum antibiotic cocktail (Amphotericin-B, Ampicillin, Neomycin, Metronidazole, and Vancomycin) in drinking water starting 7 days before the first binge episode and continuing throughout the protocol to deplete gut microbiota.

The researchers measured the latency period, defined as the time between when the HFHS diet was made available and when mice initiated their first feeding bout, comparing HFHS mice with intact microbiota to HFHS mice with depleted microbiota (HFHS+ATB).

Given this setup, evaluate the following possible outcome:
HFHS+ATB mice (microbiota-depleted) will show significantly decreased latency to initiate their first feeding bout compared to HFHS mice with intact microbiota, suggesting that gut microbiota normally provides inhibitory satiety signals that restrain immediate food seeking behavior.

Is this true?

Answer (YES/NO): NO